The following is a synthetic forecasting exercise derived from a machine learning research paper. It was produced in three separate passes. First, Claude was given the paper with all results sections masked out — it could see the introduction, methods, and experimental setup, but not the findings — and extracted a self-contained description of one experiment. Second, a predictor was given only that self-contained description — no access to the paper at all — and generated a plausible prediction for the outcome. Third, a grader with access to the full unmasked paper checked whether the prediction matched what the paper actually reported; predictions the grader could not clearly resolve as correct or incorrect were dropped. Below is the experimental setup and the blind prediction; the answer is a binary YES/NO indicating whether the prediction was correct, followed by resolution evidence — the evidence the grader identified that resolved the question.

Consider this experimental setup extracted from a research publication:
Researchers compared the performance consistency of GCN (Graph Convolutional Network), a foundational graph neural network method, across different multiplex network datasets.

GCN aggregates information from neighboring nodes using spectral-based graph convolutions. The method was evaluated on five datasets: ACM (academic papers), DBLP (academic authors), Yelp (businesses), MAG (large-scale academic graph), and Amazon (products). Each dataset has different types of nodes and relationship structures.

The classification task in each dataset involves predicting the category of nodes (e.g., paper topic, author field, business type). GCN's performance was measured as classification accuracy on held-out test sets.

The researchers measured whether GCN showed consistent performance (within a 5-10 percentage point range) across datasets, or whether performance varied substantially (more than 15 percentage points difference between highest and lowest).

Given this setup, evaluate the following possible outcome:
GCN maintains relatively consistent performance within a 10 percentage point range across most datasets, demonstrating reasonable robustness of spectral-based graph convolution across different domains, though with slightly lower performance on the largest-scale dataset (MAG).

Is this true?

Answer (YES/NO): NO